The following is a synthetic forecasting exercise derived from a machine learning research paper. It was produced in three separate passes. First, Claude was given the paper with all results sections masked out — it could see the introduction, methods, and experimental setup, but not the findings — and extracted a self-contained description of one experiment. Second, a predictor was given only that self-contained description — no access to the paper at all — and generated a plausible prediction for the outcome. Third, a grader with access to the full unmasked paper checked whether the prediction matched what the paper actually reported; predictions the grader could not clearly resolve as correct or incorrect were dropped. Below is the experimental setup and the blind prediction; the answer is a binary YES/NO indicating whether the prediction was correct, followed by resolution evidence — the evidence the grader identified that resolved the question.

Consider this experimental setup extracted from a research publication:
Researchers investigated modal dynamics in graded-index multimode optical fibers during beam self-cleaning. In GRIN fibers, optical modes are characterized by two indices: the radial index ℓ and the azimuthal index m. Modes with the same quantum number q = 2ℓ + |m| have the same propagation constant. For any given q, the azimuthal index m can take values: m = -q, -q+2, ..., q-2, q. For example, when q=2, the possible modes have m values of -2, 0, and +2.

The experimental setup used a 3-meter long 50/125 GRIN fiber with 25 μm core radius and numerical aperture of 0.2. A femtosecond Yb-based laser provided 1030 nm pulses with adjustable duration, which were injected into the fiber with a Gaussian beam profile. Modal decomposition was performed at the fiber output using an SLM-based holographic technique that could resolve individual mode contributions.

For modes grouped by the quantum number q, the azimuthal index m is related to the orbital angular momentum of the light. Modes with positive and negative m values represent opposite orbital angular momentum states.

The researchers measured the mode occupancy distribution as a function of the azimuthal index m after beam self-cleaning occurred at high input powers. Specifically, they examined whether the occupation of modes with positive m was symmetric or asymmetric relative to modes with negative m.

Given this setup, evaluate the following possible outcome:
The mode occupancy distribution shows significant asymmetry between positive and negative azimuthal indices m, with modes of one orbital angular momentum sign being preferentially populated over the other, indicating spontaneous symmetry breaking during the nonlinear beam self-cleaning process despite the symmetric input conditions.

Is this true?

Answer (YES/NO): NO